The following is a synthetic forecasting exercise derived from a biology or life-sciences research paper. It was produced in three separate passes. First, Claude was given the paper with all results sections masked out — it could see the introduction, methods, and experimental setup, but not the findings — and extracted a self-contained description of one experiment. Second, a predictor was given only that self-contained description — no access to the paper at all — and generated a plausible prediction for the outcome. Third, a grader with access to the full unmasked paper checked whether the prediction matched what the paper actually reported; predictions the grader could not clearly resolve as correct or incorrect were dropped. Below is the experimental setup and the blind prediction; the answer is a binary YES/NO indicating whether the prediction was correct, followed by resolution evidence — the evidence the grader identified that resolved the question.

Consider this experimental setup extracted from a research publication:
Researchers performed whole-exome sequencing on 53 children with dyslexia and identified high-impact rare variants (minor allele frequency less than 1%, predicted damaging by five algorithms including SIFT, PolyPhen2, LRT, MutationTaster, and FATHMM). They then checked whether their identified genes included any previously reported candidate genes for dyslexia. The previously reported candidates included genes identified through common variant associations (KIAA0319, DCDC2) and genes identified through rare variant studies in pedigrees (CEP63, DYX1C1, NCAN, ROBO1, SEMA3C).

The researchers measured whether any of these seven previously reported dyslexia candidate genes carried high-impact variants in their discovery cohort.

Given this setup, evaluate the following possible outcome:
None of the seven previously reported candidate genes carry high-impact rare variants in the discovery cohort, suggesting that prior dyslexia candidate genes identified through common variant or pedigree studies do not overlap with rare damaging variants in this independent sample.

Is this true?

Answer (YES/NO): YES